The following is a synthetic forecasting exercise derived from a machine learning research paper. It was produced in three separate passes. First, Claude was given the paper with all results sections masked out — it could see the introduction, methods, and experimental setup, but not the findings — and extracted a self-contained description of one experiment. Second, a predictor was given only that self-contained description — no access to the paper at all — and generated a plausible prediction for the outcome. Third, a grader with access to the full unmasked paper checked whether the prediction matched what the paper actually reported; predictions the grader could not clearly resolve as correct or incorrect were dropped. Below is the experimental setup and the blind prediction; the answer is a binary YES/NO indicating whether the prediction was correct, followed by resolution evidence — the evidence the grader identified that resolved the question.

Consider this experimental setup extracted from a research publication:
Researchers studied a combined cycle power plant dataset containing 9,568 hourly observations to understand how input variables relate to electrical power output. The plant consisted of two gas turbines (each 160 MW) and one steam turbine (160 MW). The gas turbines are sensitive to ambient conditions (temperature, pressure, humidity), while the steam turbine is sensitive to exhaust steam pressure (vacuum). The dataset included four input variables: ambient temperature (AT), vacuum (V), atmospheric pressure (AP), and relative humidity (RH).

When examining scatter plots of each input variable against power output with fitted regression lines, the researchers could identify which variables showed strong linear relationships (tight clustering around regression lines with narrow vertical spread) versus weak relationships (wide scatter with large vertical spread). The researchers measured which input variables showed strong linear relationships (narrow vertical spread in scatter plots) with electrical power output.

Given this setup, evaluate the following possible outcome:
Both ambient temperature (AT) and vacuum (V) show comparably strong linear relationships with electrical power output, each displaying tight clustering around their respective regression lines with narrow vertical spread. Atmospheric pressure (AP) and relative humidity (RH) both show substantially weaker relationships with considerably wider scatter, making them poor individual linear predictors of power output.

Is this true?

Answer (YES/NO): NO